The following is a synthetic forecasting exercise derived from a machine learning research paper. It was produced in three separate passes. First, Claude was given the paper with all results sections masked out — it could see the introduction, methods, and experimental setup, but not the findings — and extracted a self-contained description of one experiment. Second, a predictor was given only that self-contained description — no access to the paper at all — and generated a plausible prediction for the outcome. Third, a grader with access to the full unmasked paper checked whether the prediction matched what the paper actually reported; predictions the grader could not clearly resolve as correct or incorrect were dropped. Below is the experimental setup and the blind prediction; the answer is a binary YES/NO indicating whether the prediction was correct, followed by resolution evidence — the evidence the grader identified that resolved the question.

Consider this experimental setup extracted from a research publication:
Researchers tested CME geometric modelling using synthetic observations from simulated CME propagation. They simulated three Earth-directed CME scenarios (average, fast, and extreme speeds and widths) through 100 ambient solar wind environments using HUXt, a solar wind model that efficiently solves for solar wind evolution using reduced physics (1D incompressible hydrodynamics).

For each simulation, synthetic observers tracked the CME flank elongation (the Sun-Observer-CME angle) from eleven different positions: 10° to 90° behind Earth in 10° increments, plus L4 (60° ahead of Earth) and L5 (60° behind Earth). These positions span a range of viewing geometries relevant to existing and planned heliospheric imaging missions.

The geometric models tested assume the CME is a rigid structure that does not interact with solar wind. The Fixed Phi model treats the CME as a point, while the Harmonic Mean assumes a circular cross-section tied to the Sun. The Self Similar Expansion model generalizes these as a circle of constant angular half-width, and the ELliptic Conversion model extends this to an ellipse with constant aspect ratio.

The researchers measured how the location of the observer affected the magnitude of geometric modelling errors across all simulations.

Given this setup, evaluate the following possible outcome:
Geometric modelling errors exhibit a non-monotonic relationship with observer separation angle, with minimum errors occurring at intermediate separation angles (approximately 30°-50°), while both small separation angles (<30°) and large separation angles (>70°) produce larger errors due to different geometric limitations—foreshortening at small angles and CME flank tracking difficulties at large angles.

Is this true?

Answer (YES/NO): NO